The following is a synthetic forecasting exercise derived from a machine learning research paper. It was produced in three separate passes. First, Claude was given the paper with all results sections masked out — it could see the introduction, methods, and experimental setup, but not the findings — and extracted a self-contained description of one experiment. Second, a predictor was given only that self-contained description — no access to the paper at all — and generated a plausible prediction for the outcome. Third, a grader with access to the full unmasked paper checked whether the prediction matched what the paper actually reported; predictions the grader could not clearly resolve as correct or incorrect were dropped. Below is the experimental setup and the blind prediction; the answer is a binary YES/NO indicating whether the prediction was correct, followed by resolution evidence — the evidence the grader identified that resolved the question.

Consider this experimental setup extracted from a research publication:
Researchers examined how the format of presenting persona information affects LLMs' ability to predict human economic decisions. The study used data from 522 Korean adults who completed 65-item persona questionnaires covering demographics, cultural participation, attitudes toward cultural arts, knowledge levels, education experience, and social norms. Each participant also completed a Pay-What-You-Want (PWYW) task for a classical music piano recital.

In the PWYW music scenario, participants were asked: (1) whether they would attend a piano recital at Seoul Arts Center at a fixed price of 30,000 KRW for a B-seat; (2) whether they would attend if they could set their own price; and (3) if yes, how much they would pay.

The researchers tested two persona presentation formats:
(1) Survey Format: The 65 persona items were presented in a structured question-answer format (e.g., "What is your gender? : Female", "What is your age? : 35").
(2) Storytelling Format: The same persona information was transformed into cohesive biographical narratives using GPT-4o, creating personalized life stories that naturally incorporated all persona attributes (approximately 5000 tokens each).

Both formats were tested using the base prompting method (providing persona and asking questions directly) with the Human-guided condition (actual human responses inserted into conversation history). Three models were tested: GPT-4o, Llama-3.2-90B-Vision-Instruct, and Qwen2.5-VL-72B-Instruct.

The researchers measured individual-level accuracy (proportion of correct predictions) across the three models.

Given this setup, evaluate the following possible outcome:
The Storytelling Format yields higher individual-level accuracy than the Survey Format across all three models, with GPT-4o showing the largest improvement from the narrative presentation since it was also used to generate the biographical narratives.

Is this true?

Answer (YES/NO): NO